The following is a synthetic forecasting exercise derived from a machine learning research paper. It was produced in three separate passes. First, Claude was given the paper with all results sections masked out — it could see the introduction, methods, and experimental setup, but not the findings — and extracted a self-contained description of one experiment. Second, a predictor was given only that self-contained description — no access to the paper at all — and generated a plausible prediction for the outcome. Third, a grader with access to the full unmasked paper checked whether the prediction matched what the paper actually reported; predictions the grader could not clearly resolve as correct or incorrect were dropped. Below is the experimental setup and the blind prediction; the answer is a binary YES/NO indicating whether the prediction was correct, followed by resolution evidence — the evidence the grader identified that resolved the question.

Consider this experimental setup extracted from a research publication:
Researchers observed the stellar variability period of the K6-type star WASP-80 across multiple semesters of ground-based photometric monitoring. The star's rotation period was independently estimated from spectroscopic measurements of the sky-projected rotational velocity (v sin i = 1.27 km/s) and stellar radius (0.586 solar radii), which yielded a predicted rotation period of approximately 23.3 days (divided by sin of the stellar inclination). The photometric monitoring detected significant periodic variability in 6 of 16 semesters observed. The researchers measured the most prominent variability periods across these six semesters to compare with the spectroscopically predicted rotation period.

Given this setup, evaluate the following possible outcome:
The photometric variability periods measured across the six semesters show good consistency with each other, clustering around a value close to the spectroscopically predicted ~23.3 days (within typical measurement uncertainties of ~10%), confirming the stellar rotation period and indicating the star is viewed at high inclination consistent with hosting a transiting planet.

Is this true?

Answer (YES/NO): NO